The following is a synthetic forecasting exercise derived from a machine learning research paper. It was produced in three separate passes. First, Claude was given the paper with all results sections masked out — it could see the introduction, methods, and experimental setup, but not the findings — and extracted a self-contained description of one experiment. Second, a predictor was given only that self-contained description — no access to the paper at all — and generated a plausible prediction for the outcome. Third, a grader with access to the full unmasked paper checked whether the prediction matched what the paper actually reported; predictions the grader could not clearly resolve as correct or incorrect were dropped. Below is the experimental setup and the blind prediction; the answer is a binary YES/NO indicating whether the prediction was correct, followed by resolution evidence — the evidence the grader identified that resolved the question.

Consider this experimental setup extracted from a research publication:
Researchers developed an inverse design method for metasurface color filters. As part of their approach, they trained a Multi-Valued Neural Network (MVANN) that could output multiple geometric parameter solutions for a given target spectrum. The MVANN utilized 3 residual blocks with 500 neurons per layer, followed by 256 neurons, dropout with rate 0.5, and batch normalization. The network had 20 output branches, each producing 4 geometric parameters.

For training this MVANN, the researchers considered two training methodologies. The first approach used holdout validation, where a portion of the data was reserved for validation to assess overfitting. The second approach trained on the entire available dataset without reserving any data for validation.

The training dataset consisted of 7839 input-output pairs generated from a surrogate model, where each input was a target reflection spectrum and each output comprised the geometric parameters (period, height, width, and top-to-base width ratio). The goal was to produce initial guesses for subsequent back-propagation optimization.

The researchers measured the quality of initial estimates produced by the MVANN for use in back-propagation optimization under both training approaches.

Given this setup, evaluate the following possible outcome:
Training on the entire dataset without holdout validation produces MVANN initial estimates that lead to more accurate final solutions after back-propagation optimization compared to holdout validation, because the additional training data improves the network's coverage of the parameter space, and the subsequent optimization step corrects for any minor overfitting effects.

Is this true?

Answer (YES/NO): YES